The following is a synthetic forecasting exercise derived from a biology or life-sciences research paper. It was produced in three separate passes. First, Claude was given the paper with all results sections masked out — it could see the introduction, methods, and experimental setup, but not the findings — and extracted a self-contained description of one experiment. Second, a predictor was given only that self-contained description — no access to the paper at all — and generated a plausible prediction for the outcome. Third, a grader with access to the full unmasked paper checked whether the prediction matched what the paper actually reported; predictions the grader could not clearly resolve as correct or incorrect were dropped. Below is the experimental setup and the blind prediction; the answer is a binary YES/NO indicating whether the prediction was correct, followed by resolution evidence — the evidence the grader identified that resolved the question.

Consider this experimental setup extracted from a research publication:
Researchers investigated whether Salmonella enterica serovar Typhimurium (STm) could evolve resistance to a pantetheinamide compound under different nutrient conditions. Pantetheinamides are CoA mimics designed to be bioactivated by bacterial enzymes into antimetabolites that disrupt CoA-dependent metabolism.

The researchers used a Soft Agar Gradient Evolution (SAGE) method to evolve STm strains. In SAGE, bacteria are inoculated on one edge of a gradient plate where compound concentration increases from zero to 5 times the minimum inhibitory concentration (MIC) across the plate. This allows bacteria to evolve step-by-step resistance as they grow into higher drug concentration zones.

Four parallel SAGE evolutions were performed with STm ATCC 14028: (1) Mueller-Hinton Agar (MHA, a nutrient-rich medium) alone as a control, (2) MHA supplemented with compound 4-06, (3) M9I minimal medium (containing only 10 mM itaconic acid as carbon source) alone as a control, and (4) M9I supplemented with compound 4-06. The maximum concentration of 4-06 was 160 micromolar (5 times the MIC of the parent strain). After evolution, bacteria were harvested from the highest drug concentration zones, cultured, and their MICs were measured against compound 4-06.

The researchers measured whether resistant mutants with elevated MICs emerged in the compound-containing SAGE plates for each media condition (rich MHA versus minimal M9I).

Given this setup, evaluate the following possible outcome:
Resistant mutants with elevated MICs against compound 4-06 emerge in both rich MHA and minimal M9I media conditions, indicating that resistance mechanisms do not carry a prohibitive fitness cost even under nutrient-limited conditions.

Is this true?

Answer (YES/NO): NO